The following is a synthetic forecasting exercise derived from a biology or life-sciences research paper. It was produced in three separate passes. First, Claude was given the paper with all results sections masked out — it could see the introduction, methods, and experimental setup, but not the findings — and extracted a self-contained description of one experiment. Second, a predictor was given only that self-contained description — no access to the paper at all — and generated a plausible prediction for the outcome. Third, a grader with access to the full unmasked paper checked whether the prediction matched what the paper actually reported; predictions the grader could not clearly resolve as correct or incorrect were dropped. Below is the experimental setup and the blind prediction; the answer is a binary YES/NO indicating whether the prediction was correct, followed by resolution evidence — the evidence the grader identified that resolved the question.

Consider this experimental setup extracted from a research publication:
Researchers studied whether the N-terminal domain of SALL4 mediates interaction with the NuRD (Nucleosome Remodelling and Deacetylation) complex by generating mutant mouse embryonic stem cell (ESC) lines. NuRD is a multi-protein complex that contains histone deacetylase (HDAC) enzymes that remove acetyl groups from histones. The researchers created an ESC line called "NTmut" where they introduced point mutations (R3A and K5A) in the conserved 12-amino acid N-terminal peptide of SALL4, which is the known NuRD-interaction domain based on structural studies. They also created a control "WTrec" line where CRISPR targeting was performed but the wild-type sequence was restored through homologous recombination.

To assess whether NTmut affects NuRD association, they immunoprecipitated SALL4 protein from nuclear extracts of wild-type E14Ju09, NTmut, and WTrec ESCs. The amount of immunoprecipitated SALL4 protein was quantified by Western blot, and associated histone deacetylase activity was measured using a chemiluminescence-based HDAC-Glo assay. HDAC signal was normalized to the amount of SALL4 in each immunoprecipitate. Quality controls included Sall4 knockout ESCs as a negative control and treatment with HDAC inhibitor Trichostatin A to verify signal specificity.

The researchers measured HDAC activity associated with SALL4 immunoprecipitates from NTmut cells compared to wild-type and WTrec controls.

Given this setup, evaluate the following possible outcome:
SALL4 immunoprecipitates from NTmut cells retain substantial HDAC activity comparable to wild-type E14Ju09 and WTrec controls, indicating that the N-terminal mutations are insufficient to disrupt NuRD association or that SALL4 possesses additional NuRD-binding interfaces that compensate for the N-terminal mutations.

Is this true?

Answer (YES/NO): NO